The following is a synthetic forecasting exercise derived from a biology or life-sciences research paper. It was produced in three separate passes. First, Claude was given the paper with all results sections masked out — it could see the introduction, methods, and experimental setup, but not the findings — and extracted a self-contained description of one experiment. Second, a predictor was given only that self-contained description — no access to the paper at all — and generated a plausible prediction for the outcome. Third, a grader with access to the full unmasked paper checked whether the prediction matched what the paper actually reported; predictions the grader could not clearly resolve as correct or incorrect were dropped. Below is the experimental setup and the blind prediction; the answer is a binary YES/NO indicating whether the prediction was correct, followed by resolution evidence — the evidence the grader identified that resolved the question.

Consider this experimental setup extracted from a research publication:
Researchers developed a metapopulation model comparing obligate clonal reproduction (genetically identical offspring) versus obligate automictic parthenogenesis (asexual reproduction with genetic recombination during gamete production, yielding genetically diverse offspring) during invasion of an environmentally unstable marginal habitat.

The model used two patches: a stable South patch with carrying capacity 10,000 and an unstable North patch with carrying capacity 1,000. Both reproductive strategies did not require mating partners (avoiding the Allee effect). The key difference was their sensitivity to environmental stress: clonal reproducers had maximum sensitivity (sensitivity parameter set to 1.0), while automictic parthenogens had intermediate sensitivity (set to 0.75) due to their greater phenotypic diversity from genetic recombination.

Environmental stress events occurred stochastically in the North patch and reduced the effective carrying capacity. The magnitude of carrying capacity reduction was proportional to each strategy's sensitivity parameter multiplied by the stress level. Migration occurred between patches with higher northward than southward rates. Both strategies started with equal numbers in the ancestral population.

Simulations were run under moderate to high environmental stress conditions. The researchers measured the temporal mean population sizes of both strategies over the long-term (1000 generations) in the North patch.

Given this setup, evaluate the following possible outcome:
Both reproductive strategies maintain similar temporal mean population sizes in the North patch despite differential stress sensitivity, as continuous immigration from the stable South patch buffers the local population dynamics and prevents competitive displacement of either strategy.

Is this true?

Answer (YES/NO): NO